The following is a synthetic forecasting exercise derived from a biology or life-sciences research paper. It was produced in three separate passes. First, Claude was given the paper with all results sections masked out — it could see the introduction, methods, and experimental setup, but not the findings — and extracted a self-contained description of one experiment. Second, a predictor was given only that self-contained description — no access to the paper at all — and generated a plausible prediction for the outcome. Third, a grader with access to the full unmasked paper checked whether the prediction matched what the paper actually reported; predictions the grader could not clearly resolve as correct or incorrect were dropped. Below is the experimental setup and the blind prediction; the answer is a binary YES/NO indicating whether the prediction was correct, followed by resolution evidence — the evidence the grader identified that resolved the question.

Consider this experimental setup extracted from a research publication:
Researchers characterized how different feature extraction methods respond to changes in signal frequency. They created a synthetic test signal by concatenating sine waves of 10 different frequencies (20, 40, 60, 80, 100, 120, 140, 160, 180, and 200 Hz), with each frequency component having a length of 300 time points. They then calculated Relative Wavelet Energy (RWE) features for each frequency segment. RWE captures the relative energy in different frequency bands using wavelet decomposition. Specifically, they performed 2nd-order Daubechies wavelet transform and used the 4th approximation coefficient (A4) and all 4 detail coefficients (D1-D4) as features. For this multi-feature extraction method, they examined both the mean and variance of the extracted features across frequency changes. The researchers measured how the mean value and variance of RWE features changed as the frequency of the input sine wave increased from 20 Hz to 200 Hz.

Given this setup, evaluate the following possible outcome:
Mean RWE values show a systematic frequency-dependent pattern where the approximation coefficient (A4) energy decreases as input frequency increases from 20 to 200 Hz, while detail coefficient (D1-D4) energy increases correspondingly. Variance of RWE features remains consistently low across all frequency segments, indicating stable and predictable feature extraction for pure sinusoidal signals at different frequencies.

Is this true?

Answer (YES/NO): NO